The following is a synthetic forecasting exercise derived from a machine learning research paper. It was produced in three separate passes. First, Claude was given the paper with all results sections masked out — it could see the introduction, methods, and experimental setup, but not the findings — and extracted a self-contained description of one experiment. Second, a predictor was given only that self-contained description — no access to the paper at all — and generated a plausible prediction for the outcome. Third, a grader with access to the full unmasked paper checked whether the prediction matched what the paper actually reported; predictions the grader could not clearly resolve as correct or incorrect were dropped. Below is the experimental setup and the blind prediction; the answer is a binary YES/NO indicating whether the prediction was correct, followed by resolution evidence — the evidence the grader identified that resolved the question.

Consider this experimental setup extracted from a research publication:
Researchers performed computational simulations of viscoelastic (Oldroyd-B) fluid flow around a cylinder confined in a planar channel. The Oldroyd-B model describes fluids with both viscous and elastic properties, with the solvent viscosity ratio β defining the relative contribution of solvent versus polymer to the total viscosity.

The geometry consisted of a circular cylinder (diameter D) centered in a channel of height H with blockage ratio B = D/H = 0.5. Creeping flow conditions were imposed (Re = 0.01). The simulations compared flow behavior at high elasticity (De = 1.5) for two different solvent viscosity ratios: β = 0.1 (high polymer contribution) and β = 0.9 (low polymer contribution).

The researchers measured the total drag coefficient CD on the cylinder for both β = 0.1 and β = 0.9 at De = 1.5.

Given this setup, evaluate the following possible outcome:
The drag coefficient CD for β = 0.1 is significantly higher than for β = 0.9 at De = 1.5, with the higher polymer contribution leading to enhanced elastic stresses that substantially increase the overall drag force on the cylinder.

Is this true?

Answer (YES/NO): NO